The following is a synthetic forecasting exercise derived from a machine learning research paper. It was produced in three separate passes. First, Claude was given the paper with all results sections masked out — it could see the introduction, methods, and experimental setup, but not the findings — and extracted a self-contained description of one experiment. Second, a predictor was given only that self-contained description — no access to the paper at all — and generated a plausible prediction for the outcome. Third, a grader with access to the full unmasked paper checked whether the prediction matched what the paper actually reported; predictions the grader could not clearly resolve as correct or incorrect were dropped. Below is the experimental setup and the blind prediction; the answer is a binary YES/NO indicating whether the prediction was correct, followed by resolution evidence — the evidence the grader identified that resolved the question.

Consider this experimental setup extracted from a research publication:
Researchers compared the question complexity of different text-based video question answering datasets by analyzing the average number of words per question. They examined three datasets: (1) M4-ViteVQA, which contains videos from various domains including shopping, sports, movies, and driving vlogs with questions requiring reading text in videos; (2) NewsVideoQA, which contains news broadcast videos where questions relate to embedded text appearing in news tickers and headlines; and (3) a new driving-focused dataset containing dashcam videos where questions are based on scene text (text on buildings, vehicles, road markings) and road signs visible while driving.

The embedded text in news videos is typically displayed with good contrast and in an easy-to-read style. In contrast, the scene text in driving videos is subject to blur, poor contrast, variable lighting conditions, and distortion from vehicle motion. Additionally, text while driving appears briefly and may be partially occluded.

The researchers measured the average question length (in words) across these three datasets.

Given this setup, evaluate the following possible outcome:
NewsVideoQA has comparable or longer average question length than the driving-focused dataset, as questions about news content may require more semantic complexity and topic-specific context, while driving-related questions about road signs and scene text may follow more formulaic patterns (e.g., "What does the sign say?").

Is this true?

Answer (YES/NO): NO